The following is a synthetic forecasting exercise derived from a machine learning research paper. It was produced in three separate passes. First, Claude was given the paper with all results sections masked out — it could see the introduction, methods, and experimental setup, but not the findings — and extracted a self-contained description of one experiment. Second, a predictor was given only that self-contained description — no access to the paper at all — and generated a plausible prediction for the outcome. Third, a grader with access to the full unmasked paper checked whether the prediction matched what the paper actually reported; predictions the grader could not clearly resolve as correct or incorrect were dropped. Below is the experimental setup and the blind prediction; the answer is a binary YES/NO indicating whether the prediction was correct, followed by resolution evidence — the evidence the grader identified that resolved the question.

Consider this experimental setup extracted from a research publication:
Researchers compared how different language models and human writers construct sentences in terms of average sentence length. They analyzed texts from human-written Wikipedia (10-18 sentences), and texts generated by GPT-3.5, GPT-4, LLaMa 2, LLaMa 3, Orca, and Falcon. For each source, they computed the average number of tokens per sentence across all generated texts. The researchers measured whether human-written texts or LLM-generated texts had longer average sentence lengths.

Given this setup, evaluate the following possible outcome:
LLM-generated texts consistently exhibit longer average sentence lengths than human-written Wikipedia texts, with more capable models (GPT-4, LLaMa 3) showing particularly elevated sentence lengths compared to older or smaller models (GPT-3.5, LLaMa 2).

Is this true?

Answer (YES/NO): NO